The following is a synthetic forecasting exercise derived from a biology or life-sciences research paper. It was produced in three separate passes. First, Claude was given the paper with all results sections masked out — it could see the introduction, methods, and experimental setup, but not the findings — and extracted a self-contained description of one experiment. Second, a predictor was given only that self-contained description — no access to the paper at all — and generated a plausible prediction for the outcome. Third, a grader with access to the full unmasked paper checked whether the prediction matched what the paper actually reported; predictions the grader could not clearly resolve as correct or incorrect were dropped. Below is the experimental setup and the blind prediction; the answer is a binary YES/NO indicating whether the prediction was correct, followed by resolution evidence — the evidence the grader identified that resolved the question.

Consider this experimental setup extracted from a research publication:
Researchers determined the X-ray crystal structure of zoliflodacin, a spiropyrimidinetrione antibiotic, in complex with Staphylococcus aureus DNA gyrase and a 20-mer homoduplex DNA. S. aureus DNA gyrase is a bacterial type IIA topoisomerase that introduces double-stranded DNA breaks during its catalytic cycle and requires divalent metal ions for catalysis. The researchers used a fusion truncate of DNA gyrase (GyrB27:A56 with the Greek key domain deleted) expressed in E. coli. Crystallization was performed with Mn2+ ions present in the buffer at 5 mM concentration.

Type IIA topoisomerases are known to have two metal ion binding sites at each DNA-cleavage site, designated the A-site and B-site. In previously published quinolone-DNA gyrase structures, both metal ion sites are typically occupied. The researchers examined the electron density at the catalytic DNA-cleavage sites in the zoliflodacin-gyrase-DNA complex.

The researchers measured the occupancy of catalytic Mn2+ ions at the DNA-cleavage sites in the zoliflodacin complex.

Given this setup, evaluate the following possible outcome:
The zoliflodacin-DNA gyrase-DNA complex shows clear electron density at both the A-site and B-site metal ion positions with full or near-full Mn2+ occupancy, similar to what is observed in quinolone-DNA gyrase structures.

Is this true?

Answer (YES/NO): NO